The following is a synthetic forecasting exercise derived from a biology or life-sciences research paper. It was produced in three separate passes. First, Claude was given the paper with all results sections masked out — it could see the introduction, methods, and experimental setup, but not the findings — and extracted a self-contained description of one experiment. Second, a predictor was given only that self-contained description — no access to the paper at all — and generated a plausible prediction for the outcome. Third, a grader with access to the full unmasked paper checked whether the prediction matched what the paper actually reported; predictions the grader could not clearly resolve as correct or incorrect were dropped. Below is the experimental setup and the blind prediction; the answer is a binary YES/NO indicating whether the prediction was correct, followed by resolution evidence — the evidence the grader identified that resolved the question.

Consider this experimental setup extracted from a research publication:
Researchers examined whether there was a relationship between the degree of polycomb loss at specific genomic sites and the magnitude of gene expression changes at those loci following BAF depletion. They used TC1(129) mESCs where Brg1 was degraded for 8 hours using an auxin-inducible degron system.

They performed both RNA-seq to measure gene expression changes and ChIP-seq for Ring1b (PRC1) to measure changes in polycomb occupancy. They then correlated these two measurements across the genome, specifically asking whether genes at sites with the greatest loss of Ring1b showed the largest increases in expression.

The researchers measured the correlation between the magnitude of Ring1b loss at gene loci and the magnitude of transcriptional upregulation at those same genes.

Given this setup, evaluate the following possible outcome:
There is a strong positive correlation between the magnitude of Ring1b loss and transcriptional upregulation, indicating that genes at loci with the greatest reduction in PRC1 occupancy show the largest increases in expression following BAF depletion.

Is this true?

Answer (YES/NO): NO